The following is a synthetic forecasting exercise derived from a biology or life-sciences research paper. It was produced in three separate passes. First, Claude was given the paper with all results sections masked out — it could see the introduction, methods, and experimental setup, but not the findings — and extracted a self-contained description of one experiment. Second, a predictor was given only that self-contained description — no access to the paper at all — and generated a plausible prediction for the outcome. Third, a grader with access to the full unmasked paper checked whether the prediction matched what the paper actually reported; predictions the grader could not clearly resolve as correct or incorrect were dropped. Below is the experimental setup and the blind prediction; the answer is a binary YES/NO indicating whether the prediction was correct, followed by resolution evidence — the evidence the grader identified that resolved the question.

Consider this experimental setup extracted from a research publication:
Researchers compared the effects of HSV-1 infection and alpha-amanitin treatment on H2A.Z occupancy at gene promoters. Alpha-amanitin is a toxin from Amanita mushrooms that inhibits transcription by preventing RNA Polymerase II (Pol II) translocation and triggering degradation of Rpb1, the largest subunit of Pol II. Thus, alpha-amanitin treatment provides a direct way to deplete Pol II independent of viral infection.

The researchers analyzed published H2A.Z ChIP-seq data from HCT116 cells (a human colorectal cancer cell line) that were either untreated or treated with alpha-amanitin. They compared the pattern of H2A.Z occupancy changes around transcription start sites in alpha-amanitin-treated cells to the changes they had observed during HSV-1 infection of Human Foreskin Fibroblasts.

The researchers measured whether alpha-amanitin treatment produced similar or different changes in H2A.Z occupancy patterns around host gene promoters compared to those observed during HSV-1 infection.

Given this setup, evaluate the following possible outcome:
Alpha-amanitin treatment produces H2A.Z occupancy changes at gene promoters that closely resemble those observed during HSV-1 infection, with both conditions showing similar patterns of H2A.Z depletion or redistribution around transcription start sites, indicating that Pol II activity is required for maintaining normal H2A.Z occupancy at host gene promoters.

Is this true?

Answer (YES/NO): YES